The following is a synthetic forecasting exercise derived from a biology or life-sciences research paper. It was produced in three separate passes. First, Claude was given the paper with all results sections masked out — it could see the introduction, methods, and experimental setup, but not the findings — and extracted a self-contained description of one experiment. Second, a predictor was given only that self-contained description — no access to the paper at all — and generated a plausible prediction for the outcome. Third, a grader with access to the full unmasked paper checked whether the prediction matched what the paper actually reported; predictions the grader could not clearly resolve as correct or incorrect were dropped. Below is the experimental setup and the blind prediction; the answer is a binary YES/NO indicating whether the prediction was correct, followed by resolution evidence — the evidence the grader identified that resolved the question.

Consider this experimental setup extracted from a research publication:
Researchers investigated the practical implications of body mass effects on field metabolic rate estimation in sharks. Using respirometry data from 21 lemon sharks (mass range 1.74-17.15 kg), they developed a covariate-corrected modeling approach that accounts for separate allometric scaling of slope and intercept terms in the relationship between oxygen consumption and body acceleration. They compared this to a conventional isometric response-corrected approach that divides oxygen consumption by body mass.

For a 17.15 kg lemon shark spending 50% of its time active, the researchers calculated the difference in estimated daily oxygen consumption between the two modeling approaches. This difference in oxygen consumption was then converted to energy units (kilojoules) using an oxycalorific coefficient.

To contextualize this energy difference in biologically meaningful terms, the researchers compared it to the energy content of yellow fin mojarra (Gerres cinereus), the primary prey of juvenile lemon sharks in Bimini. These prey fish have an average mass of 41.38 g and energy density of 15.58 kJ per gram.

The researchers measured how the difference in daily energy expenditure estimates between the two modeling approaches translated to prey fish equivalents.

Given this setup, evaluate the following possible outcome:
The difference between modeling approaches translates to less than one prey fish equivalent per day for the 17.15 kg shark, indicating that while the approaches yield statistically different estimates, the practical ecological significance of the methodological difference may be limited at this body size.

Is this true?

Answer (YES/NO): NO